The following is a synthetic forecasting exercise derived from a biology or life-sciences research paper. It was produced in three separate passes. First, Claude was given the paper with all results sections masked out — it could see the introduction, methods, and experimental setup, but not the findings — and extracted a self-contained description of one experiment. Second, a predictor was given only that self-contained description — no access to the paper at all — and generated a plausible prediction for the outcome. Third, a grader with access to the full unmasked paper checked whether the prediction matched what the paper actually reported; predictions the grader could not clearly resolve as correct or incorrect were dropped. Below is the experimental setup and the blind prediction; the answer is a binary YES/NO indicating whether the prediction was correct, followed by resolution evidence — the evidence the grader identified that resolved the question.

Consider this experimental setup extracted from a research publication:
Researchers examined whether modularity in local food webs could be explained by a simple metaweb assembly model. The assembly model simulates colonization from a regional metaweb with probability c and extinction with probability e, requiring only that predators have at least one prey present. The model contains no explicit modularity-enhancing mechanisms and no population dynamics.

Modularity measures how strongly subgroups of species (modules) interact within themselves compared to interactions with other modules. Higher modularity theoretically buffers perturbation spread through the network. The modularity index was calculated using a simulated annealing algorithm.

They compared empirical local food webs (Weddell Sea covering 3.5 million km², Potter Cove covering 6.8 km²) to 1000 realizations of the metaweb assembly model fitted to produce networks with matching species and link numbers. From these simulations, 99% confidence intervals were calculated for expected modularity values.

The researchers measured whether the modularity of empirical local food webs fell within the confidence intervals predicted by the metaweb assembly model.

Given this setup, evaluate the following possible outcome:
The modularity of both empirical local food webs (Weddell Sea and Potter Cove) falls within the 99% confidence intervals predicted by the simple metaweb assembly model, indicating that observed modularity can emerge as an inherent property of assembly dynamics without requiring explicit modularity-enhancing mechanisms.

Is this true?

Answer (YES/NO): YES